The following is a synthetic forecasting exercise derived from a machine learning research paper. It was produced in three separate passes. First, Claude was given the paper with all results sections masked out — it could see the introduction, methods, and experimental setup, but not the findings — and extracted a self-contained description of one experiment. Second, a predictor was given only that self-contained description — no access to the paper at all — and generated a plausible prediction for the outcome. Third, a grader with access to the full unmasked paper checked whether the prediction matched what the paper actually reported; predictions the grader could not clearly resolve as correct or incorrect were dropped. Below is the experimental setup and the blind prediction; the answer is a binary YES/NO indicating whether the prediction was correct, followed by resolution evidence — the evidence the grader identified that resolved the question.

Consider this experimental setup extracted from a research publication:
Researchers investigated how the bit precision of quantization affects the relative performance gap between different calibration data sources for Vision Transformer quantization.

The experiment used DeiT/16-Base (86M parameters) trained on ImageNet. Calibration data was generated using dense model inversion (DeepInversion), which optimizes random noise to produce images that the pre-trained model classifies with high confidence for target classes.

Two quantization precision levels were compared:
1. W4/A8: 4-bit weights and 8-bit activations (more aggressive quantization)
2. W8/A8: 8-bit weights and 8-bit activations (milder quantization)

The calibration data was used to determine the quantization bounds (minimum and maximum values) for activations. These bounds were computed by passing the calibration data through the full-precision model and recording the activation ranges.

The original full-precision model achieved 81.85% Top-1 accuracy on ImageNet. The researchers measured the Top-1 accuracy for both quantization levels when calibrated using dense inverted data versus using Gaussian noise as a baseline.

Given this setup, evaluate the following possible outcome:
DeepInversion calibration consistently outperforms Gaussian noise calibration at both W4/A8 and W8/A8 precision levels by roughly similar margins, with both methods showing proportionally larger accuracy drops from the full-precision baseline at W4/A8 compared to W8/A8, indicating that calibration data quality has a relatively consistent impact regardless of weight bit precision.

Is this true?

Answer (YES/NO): YES